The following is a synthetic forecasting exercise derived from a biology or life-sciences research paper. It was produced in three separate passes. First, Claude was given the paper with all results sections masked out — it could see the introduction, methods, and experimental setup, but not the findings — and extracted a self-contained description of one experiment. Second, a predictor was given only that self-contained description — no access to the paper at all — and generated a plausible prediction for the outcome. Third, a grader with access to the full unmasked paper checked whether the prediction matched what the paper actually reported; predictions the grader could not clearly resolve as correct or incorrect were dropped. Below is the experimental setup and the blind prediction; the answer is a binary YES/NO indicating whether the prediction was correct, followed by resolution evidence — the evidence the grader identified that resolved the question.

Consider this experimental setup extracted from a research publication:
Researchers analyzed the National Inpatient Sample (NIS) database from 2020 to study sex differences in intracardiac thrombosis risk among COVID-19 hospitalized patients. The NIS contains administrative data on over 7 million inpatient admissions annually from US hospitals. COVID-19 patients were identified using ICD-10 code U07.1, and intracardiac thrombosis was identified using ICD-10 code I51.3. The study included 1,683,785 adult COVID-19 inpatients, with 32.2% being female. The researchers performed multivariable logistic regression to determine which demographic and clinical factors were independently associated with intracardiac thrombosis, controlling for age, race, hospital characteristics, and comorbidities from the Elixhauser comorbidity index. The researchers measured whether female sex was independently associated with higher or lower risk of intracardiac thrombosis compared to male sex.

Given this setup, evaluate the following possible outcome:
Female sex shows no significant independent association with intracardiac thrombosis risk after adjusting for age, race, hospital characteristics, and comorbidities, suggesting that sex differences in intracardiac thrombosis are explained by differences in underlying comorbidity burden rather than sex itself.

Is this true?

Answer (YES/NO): NO